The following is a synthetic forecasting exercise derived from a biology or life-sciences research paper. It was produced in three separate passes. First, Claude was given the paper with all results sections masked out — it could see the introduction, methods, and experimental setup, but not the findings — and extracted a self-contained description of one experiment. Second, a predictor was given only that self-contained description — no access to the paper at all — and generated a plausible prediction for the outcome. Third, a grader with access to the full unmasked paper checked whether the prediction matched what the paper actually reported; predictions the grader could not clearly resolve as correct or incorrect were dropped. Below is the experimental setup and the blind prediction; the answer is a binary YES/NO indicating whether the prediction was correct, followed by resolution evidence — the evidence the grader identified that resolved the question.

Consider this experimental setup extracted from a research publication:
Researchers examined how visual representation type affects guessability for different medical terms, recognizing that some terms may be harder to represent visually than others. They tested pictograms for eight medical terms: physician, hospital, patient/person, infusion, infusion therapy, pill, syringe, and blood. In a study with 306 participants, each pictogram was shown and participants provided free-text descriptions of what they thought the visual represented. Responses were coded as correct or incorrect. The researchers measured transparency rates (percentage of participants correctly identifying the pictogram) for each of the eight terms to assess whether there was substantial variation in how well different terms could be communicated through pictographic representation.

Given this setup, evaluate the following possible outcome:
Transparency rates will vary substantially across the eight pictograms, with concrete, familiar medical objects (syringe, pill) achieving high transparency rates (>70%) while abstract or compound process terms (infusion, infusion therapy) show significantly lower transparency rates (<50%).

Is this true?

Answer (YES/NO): NO